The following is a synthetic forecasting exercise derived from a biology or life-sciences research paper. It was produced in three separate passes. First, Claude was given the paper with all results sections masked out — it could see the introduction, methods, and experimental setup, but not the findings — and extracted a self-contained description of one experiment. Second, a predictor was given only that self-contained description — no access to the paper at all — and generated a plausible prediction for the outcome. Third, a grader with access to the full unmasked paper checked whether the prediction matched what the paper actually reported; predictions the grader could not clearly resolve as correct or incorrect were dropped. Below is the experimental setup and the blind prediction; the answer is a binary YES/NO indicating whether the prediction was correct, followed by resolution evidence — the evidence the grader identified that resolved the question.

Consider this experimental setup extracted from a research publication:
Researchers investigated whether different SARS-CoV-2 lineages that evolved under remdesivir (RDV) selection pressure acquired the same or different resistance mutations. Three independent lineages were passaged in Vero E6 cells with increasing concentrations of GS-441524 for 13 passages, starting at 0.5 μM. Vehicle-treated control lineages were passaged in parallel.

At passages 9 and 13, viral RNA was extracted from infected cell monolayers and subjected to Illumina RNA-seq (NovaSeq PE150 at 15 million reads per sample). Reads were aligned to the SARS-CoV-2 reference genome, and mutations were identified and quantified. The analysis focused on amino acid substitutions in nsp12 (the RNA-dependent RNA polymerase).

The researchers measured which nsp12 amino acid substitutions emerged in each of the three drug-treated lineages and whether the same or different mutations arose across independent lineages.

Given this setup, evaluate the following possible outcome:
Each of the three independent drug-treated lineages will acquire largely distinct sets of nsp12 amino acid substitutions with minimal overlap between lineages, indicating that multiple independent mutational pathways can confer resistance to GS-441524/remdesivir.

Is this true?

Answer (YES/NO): NO